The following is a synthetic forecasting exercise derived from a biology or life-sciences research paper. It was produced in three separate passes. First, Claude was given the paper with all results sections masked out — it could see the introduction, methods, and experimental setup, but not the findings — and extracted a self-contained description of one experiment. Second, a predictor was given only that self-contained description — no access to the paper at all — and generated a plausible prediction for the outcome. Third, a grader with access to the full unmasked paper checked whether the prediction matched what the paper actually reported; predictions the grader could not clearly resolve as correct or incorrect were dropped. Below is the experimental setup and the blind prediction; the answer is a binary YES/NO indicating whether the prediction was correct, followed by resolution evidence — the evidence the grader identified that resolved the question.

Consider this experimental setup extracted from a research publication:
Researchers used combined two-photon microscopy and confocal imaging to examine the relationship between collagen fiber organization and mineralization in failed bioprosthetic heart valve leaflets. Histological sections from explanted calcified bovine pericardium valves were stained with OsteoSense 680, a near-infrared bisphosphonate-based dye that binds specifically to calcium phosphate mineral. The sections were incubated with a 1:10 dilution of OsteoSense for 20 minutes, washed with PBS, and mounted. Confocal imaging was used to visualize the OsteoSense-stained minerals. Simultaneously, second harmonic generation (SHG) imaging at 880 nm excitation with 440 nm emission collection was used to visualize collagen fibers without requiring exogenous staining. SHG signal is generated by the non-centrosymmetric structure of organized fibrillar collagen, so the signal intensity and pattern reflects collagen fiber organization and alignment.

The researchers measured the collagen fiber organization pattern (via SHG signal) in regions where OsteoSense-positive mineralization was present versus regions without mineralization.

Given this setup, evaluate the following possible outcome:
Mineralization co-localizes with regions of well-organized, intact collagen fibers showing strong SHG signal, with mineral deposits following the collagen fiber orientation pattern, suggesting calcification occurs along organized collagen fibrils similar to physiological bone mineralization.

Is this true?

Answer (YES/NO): YES